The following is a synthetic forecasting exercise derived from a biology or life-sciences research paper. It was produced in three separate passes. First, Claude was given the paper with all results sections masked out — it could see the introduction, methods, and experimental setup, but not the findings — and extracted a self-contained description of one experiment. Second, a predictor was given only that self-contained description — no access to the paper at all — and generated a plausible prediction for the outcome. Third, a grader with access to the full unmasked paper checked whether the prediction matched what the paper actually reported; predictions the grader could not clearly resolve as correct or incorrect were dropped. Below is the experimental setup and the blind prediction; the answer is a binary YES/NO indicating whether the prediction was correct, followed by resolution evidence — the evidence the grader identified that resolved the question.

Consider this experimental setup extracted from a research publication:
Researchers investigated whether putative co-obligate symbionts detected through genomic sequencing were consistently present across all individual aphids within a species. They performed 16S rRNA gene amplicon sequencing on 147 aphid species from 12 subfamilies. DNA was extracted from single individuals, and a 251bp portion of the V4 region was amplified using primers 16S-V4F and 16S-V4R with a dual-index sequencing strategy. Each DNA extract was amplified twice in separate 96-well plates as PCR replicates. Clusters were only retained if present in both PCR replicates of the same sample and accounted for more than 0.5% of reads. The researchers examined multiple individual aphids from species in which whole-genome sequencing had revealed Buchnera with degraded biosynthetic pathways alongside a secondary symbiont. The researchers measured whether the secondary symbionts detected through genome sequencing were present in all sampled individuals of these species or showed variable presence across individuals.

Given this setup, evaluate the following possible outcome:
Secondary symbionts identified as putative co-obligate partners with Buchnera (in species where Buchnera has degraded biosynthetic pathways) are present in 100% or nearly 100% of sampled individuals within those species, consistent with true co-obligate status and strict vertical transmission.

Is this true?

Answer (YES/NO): YES